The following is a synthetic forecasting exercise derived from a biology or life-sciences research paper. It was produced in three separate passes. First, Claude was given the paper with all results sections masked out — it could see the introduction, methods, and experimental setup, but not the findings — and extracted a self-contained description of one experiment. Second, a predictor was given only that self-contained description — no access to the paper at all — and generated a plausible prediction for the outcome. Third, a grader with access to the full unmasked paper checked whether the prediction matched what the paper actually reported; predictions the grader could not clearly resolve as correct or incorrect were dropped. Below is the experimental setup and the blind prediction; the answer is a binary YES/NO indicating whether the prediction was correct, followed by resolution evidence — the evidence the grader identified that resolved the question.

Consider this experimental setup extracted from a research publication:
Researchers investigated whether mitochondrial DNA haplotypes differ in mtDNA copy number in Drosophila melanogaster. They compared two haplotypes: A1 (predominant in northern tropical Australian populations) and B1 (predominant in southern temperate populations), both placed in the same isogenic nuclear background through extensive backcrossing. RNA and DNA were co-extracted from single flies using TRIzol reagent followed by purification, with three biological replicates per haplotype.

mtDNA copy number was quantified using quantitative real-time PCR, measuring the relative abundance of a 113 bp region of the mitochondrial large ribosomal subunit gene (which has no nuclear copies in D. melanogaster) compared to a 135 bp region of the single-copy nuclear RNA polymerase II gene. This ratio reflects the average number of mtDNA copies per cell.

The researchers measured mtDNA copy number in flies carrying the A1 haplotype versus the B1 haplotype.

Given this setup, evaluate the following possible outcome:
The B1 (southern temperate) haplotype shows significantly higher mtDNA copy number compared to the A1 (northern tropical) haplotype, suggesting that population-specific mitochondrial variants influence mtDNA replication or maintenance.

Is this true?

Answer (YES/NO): NO